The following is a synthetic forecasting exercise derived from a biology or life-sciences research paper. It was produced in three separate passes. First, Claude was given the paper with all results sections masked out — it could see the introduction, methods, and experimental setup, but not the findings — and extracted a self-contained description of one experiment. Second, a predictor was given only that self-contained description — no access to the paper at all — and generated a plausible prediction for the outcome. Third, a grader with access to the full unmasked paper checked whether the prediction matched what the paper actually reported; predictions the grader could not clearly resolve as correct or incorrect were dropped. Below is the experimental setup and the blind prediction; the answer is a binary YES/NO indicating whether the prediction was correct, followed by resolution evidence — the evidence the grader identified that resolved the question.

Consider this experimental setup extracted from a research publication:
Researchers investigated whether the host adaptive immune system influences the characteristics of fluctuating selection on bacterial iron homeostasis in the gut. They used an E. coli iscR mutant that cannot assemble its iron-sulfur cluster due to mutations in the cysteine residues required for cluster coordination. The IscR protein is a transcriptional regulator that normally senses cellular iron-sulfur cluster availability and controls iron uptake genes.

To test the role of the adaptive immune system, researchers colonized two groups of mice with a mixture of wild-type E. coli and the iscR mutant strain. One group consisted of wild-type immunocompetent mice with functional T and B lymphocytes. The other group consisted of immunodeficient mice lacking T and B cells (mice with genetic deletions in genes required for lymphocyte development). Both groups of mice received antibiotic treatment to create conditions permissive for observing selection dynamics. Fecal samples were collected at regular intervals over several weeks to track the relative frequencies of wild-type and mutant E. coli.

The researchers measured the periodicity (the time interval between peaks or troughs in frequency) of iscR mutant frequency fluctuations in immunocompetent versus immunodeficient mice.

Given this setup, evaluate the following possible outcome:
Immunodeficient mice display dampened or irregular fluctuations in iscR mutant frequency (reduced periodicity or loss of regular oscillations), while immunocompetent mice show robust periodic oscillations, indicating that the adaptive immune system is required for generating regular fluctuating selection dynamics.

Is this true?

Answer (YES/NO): NO